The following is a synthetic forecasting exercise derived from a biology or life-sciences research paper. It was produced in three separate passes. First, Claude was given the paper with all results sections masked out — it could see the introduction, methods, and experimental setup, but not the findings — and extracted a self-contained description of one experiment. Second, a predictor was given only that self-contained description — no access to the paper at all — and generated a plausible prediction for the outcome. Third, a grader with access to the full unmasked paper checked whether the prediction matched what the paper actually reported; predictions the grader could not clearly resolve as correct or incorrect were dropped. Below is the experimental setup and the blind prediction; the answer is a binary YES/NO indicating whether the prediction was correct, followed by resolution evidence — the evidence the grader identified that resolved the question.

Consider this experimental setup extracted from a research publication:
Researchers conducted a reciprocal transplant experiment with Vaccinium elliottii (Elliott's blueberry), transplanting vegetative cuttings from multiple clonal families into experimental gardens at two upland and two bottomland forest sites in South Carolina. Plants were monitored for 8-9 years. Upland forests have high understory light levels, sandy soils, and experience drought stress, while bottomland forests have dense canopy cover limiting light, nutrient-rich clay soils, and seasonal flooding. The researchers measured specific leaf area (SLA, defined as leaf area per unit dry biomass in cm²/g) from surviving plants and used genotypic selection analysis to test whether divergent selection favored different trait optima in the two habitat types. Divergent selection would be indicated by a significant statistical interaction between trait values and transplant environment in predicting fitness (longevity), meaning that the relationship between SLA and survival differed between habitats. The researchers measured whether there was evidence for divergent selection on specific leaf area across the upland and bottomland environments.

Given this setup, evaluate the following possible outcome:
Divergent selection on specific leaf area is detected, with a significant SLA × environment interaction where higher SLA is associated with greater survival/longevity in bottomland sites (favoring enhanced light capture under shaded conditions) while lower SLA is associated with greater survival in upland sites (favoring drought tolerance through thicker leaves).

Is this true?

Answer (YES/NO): YES